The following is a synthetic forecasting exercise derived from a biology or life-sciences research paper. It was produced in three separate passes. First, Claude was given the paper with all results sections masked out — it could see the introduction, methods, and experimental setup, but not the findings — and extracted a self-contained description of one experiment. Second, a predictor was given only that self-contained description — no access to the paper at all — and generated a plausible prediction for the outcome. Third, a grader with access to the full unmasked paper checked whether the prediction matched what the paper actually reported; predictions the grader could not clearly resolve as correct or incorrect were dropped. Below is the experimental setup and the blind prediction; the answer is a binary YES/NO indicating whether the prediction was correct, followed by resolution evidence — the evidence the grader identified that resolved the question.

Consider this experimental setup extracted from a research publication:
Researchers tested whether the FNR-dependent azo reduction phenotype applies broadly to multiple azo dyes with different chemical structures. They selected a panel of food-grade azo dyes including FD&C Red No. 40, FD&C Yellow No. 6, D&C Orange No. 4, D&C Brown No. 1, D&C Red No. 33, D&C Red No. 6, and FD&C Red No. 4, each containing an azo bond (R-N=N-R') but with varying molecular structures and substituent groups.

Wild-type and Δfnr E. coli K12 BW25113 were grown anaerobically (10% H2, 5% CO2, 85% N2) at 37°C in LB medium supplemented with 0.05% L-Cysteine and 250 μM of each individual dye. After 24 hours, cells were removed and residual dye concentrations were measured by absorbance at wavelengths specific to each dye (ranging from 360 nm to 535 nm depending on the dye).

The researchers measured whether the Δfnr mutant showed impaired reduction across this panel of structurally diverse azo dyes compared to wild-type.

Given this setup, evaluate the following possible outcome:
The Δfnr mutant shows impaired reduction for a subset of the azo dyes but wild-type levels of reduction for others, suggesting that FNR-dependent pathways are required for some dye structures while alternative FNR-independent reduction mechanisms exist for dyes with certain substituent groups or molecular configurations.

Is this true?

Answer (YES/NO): NO